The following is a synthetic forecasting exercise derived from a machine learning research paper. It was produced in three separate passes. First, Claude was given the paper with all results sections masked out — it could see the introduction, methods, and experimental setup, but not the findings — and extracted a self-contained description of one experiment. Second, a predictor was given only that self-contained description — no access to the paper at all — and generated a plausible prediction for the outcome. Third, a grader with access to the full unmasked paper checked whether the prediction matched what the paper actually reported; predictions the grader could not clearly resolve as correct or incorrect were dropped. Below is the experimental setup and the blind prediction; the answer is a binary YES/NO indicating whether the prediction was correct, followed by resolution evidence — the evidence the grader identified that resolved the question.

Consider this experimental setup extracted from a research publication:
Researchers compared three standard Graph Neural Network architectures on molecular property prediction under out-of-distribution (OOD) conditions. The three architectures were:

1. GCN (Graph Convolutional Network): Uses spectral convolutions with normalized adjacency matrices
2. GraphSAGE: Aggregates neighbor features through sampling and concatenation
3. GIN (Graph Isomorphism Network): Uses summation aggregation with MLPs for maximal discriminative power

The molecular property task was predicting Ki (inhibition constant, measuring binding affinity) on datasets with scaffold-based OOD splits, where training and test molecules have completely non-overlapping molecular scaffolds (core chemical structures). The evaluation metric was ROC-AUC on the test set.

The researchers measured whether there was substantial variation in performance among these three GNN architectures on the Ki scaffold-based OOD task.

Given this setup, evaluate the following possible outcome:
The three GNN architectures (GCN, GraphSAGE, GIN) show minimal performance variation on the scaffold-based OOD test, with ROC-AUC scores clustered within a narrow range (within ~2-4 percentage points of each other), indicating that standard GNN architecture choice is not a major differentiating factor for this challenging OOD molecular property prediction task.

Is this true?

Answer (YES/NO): NO